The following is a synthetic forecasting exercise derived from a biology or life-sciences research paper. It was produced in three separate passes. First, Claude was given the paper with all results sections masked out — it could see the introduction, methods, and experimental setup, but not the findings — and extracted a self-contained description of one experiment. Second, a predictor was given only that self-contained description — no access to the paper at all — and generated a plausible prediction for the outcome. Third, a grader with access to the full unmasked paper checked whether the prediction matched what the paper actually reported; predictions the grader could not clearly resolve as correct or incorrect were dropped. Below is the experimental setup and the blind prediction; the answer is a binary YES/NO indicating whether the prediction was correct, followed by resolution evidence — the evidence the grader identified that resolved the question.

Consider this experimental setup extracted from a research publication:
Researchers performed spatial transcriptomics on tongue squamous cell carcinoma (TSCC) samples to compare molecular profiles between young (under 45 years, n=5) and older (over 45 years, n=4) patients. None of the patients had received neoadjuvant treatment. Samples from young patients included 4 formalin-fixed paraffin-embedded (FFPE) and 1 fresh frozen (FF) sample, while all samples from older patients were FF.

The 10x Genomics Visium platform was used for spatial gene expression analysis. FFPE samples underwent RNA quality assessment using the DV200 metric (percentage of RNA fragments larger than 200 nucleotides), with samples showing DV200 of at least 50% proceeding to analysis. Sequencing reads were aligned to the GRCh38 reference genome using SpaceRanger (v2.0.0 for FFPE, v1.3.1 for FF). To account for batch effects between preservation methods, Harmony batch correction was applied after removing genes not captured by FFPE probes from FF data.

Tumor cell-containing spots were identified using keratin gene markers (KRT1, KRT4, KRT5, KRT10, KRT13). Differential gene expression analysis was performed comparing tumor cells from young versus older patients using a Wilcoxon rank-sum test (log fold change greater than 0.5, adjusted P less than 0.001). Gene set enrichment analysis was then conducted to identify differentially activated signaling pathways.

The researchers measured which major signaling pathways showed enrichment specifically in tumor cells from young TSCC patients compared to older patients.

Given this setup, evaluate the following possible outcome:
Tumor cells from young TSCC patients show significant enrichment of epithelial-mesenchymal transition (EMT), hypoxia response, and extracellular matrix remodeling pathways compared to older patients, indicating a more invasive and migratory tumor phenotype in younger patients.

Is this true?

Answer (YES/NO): NO